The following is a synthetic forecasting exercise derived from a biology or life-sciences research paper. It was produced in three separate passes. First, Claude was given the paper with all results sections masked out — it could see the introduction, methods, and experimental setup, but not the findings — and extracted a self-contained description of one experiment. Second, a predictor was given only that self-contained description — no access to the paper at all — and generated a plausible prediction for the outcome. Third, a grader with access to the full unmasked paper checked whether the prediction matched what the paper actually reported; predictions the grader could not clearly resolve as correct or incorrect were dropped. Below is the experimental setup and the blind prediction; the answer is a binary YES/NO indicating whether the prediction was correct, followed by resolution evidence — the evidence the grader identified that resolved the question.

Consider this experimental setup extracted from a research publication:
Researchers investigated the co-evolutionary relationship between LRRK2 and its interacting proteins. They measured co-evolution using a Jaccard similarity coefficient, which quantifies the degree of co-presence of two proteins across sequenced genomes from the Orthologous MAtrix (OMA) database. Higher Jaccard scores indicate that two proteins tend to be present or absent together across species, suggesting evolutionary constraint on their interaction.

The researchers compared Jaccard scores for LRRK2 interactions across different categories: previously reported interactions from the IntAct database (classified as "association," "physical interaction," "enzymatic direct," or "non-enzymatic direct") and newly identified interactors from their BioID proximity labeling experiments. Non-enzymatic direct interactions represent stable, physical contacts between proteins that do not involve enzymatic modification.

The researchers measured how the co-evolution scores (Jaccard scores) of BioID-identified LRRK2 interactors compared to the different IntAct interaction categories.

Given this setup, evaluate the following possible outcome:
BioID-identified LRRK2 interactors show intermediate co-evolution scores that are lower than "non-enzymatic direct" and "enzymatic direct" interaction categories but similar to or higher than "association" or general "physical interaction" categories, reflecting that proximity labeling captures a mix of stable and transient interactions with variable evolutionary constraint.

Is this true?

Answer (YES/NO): NO